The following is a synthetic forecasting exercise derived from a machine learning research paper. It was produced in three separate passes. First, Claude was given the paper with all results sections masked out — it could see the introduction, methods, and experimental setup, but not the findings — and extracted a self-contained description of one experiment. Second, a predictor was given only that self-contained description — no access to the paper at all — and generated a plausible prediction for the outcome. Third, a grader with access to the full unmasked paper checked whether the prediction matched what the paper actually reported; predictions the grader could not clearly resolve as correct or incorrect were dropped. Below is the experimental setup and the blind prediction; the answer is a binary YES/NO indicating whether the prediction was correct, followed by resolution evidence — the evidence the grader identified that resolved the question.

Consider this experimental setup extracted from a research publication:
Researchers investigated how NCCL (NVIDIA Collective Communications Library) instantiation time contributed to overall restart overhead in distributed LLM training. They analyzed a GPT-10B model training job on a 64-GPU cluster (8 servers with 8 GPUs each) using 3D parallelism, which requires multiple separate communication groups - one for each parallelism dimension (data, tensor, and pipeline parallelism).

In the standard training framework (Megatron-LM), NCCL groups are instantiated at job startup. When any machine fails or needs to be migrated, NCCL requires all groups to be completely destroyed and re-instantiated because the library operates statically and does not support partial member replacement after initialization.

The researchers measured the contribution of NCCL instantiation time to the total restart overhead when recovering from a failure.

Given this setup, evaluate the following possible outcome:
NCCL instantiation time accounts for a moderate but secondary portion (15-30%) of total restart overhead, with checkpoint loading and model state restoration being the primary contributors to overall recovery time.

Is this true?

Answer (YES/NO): NO